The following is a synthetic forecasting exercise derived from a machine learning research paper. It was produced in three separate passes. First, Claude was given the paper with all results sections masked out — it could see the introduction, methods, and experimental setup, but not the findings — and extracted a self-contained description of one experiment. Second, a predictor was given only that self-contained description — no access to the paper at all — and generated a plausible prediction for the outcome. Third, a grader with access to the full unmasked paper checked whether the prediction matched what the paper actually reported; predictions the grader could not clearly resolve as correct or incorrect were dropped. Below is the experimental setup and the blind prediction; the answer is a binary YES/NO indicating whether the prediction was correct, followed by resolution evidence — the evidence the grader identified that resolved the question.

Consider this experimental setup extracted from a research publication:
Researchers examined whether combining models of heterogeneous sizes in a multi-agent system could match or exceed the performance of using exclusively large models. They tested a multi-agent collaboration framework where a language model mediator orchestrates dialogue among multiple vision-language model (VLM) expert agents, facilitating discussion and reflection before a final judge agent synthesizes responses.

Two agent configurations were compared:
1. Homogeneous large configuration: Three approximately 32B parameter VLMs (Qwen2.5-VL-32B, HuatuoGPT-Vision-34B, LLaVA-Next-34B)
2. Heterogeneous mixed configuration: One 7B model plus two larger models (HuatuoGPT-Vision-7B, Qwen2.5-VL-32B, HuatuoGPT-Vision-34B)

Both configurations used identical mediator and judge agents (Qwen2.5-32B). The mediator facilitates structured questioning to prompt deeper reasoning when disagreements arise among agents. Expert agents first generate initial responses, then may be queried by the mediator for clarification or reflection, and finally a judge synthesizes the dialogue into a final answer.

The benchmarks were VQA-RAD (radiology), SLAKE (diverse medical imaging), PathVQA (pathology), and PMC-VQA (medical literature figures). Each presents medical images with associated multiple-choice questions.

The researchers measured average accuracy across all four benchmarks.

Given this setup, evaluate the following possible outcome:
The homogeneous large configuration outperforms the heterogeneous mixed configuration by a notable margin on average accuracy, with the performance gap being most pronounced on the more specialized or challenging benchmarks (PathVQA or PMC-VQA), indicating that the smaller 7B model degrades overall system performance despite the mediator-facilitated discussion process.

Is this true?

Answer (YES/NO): NO